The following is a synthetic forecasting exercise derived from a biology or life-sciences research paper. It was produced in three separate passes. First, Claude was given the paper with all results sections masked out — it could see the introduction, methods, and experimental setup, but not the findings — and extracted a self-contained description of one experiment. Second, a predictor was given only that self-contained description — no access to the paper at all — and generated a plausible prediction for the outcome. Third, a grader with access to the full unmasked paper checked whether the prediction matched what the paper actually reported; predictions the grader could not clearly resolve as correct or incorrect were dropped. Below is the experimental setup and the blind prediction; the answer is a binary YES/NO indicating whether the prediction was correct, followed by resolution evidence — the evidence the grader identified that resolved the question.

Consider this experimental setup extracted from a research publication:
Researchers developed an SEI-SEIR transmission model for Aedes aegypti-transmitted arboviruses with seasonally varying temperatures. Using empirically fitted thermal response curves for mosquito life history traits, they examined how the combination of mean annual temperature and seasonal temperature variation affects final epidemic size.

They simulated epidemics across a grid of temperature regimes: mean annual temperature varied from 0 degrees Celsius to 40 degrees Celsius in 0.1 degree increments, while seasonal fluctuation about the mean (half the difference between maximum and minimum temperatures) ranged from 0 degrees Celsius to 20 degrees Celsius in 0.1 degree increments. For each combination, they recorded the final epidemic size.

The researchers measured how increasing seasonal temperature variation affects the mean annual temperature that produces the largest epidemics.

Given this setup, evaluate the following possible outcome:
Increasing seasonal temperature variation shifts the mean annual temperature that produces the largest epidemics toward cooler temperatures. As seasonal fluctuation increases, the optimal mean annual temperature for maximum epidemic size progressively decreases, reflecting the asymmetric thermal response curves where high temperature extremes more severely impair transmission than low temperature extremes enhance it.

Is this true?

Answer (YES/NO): YES